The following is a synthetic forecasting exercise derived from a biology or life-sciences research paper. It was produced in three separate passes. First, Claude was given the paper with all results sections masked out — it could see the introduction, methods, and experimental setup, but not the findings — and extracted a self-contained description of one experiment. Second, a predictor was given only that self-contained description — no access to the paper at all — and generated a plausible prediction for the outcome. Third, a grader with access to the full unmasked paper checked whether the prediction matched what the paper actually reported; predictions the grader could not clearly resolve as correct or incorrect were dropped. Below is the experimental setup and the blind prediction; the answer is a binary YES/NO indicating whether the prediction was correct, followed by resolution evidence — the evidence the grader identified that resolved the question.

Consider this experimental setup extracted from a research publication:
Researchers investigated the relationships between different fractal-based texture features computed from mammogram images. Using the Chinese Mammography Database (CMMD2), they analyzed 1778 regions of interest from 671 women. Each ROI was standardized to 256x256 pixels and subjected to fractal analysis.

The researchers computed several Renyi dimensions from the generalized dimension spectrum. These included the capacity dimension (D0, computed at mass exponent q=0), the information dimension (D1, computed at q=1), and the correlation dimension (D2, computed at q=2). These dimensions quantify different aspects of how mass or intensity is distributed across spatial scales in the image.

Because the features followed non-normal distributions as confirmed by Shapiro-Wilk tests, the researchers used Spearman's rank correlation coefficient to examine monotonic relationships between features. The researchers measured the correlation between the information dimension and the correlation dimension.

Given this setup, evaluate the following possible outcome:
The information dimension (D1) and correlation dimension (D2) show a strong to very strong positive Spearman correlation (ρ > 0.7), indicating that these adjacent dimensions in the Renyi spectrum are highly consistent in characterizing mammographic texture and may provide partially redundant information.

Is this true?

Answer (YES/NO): YES